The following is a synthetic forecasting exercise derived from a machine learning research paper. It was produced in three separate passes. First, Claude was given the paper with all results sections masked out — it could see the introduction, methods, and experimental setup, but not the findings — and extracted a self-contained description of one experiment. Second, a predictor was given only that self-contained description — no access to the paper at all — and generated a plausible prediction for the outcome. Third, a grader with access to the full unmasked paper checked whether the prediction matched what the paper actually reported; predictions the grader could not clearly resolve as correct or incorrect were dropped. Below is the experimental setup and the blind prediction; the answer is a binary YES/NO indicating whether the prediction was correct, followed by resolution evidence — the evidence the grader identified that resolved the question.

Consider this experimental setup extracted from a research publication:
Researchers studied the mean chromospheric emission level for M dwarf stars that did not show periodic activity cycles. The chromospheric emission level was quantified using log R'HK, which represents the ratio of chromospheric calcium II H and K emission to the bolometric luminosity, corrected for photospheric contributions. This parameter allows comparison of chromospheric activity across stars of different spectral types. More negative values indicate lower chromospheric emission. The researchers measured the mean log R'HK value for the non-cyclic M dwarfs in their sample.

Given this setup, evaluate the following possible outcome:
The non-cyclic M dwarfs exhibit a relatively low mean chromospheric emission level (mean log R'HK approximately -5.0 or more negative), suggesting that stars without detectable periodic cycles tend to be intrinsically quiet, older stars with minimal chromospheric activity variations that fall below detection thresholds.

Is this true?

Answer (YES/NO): YES